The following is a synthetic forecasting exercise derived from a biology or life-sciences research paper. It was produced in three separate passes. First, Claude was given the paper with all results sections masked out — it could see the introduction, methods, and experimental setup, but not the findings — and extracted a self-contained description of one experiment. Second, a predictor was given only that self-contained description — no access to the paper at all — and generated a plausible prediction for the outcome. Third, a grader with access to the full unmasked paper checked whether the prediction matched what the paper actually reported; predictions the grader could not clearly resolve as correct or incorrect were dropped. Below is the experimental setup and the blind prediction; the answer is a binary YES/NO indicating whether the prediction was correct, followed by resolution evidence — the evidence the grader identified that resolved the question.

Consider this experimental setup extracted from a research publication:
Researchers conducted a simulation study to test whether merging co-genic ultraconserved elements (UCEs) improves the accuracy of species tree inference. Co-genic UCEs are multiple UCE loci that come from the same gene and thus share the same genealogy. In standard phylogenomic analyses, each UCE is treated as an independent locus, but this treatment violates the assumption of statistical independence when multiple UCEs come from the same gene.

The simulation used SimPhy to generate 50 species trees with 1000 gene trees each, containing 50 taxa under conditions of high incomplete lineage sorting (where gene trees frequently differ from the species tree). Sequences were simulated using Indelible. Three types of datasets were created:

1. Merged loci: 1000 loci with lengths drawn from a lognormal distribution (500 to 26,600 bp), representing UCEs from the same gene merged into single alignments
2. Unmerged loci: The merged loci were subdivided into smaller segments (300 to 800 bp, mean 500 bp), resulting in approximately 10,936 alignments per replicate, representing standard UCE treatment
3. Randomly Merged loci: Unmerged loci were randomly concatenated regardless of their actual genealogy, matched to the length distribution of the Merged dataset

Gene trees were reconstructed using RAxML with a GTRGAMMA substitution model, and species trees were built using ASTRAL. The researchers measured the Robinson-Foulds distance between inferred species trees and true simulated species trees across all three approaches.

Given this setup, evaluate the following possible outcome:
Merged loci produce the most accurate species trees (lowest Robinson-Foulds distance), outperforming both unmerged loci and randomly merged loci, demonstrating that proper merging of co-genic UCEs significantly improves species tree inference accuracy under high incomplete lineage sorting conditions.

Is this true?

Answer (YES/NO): YES